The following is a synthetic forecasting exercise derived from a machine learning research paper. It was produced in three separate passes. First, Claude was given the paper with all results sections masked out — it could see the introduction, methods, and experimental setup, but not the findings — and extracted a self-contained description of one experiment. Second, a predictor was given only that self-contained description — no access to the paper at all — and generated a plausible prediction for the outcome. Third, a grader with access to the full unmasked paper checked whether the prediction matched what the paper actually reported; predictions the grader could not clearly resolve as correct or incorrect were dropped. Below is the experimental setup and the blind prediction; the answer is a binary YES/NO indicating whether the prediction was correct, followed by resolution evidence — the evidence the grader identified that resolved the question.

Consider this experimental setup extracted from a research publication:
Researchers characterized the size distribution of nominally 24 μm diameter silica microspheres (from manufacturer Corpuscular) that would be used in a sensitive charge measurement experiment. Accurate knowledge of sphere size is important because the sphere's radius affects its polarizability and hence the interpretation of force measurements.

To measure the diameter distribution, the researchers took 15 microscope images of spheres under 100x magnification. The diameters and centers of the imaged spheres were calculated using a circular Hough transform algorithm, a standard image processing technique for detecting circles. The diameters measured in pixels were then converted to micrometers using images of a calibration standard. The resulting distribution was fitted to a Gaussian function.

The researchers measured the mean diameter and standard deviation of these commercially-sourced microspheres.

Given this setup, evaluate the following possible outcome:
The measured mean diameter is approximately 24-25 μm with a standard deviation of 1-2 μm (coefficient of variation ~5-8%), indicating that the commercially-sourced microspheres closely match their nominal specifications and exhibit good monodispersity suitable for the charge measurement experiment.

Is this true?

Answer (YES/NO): NO